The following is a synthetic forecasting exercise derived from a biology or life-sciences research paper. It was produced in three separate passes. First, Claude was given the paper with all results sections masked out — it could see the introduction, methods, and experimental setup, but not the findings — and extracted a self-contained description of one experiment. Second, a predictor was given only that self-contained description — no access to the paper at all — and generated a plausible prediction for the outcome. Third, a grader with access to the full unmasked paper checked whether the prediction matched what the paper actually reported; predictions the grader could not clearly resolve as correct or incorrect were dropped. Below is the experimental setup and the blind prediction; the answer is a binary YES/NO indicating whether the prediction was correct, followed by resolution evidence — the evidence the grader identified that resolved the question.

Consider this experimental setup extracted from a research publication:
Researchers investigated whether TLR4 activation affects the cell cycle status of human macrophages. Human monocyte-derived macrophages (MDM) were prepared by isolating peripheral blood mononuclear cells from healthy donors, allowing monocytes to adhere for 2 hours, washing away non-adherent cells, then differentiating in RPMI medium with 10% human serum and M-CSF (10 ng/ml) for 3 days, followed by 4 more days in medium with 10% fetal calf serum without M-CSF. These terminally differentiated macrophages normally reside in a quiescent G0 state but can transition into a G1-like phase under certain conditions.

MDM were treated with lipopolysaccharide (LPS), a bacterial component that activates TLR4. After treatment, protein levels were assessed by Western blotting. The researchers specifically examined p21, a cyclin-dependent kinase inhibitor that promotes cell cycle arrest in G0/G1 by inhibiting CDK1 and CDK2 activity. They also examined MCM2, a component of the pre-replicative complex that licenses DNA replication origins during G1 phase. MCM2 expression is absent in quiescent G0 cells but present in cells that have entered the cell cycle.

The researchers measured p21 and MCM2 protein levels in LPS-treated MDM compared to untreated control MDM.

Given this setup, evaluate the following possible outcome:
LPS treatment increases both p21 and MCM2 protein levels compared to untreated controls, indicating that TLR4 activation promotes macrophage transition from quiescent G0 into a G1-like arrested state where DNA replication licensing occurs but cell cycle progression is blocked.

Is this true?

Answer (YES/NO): NO